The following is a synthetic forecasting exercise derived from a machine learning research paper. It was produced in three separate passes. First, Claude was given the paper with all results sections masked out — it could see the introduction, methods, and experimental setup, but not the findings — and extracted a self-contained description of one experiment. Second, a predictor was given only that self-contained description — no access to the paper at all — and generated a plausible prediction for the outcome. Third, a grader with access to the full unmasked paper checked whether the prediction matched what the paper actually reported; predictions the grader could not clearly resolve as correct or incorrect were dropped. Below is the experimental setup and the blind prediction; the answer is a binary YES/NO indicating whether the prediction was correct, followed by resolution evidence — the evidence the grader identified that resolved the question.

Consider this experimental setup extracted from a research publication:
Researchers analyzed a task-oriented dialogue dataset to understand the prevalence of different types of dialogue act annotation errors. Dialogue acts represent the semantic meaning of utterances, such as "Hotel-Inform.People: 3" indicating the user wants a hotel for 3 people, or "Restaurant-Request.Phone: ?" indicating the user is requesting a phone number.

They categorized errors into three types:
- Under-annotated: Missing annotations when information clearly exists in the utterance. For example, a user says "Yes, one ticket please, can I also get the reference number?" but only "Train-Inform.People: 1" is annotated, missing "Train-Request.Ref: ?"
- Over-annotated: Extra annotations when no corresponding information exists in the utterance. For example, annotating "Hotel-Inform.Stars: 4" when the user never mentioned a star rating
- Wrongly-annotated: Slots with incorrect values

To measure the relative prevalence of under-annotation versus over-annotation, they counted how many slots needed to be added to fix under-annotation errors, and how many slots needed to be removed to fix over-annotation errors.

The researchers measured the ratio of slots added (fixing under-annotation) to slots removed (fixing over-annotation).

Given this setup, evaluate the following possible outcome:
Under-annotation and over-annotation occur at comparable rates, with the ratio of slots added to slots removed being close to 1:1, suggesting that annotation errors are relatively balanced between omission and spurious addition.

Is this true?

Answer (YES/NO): NO